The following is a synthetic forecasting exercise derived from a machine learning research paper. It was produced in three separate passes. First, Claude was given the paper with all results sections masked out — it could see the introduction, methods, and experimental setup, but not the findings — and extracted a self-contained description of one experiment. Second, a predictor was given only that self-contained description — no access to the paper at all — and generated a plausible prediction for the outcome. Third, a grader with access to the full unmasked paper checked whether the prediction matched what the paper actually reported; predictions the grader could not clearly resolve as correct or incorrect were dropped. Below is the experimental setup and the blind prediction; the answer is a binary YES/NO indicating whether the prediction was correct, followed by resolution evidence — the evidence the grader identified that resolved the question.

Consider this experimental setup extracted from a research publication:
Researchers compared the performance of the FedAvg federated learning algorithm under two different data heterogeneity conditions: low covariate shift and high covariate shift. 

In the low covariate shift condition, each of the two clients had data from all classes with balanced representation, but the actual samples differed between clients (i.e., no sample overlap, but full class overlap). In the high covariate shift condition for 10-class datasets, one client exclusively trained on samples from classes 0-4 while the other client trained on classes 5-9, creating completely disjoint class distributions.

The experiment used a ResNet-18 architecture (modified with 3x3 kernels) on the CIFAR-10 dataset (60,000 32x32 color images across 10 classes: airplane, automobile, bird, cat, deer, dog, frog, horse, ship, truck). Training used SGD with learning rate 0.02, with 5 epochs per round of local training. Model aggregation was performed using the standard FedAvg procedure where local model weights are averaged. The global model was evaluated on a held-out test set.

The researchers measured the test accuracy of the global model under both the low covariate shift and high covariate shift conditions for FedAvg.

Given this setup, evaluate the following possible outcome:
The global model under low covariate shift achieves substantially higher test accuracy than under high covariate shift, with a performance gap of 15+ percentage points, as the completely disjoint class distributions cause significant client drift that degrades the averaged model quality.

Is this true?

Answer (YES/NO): YES